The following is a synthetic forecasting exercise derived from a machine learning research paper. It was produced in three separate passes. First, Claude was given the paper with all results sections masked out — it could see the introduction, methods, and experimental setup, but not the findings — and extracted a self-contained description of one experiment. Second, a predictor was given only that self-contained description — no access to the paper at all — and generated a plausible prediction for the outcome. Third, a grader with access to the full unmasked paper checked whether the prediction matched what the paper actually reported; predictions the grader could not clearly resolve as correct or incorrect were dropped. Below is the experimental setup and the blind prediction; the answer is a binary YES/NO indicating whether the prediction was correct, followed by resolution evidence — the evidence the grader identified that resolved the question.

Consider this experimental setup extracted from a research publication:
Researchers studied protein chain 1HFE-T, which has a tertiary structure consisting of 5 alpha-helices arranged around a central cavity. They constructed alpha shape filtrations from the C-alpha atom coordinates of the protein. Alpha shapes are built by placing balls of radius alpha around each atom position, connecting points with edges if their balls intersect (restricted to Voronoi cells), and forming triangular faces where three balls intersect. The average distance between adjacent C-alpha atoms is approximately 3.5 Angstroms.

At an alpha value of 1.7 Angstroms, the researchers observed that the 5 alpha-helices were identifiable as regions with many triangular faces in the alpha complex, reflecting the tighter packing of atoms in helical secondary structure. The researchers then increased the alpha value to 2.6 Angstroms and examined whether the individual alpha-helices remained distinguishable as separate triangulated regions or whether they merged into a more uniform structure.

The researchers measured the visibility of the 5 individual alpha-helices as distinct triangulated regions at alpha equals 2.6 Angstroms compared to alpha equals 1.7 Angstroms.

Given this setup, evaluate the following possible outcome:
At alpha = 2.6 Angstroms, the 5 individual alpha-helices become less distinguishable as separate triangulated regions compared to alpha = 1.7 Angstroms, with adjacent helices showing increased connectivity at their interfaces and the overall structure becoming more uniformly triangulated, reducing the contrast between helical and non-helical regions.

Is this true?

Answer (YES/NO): YES